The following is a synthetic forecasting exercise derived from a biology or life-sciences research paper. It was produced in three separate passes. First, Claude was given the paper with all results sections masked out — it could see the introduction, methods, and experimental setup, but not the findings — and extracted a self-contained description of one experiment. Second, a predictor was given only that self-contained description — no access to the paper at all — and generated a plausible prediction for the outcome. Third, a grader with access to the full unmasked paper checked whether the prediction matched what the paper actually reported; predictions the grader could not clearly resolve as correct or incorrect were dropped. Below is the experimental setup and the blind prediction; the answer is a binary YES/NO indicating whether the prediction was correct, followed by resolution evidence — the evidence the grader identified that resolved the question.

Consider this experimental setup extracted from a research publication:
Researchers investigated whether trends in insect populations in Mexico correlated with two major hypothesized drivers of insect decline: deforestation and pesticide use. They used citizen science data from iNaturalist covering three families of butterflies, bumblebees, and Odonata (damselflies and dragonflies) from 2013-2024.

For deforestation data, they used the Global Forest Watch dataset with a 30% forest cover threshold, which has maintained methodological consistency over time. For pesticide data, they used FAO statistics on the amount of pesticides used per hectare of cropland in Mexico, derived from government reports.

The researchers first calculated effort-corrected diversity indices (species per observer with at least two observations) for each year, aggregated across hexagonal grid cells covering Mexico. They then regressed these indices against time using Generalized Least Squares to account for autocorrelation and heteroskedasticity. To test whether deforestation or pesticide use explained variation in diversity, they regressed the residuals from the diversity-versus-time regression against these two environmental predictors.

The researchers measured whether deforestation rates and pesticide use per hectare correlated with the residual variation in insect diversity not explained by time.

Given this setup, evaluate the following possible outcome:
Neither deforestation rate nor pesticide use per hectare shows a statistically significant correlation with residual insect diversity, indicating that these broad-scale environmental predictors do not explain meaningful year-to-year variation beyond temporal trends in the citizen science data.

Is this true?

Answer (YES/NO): YES